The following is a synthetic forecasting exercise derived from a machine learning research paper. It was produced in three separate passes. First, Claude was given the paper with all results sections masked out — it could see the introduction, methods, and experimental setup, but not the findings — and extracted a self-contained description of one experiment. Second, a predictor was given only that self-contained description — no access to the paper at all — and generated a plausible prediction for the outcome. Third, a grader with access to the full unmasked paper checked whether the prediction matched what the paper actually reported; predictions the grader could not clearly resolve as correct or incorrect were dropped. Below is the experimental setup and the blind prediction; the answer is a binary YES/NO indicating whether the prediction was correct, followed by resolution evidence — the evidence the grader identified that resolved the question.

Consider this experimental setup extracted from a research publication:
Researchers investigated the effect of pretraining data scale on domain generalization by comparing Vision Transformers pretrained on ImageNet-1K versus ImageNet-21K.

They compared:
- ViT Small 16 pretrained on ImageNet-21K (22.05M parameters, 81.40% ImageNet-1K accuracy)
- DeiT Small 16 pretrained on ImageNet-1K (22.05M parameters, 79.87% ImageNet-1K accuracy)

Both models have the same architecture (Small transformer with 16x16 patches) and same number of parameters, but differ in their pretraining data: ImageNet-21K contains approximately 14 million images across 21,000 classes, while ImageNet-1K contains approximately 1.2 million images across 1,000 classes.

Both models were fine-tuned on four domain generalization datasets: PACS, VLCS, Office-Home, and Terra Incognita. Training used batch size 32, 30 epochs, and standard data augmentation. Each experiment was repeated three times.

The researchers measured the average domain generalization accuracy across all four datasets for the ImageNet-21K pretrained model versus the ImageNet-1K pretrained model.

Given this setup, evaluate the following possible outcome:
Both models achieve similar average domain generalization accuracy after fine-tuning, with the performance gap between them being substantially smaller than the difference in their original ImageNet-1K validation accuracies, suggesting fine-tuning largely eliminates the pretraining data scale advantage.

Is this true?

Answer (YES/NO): NO